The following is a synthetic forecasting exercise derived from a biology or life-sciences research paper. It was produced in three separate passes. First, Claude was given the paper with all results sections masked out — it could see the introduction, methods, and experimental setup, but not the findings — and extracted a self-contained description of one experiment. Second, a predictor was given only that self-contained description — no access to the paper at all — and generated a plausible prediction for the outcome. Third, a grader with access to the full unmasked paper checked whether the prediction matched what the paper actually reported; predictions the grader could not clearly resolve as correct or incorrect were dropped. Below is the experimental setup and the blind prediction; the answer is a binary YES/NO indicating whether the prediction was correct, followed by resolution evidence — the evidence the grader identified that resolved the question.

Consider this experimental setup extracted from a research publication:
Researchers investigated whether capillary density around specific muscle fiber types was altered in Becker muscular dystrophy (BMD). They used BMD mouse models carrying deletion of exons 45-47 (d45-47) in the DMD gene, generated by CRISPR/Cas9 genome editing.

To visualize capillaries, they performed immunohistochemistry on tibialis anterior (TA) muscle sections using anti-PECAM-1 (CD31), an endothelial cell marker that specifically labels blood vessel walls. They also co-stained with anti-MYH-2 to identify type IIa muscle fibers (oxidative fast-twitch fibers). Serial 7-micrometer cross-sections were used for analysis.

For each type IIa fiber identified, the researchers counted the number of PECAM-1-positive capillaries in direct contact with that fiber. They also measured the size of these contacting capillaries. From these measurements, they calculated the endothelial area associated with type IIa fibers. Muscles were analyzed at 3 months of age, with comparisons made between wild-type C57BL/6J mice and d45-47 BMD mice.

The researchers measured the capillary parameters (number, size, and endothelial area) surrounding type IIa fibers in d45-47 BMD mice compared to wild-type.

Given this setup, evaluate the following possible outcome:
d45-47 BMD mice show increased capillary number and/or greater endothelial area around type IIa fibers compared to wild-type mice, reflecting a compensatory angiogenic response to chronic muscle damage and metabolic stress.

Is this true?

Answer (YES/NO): NO